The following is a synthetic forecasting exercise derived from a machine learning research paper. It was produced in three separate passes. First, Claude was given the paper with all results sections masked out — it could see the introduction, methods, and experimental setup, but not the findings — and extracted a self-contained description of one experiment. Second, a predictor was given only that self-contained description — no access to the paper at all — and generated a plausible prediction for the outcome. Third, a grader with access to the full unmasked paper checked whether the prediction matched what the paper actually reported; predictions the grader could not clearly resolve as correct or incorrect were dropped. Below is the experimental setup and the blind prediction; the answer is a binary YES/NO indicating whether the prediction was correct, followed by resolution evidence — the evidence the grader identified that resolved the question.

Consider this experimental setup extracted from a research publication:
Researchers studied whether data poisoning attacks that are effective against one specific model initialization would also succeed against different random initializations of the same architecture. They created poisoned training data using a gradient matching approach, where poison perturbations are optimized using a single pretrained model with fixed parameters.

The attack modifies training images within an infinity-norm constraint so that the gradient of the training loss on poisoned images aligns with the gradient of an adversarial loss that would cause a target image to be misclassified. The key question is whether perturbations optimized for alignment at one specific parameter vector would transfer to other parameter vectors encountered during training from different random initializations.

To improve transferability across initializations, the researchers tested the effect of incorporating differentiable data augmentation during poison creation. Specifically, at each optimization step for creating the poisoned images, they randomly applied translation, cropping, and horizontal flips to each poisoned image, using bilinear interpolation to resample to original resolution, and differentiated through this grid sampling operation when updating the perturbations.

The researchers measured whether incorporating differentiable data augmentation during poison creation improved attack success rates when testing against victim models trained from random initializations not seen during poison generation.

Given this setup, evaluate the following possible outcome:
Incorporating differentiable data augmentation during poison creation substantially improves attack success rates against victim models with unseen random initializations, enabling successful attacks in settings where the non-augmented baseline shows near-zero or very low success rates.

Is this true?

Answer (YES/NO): YES